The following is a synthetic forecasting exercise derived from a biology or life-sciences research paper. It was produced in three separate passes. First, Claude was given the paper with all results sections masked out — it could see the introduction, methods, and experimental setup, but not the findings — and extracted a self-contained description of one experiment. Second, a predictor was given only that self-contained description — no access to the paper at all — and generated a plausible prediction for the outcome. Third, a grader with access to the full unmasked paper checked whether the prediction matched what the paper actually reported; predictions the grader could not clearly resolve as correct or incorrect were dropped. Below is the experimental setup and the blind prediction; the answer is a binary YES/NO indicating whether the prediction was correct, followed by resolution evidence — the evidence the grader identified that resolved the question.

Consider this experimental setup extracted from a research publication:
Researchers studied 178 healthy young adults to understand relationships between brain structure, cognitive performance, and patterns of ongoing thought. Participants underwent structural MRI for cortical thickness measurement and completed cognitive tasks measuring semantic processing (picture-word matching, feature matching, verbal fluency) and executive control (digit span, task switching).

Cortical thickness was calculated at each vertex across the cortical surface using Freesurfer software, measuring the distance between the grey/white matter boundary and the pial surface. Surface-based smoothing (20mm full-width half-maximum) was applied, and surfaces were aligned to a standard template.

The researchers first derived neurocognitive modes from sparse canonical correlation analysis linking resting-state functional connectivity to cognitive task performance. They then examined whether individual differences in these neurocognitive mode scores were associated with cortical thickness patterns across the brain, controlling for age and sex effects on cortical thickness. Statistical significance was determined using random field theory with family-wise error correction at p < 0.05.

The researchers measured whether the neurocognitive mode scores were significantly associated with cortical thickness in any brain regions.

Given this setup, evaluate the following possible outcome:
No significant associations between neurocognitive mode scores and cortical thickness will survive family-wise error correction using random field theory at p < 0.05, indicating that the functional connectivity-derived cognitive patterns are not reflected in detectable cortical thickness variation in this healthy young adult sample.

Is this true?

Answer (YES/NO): NO